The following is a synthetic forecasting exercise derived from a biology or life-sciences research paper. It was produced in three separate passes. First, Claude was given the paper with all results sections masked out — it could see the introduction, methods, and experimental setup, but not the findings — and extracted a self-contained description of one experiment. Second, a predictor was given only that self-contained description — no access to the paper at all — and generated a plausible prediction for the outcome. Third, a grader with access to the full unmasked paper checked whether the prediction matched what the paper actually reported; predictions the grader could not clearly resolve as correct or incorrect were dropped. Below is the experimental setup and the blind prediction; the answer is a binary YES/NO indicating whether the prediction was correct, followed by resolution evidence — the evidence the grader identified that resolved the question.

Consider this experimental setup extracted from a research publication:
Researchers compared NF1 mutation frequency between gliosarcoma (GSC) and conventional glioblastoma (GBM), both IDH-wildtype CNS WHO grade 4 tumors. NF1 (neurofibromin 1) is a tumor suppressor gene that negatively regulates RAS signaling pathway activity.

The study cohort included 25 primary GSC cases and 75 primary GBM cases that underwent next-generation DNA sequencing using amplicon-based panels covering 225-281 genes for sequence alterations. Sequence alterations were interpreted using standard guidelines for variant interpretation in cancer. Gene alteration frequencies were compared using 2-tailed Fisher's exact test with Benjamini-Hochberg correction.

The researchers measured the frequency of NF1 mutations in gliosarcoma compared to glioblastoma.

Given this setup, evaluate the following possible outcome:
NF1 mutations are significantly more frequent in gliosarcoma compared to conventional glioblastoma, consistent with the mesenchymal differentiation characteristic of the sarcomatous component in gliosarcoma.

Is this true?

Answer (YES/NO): YES